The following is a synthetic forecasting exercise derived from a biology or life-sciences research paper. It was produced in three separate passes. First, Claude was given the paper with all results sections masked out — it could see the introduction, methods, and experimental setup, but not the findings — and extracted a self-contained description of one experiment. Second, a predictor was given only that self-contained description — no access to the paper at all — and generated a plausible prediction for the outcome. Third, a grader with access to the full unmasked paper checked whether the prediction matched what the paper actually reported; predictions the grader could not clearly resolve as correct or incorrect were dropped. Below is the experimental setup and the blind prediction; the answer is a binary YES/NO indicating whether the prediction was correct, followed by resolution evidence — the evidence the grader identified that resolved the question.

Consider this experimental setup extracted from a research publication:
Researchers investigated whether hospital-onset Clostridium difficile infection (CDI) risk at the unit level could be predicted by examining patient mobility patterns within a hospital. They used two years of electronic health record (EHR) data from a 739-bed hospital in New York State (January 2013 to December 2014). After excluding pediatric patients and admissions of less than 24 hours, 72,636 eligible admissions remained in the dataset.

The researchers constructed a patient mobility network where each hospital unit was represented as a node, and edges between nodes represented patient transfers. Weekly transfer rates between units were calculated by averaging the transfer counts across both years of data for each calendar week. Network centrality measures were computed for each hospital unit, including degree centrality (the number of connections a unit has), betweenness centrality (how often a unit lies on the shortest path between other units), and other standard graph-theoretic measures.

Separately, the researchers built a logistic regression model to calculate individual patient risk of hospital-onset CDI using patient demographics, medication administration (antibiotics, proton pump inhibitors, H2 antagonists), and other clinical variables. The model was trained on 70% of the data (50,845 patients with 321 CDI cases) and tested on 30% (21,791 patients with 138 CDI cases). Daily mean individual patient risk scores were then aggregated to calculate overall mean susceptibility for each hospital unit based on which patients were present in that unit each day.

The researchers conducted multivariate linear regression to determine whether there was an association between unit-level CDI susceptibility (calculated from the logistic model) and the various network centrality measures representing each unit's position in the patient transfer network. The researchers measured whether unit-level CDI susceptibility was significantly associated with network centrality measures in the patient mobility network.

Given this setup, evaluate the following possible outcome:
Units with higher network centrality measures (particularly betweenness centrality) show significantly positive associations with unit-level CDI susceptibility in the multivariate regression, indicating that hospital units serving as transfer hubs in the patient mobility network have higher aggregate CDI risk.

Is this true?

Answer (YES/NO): NO